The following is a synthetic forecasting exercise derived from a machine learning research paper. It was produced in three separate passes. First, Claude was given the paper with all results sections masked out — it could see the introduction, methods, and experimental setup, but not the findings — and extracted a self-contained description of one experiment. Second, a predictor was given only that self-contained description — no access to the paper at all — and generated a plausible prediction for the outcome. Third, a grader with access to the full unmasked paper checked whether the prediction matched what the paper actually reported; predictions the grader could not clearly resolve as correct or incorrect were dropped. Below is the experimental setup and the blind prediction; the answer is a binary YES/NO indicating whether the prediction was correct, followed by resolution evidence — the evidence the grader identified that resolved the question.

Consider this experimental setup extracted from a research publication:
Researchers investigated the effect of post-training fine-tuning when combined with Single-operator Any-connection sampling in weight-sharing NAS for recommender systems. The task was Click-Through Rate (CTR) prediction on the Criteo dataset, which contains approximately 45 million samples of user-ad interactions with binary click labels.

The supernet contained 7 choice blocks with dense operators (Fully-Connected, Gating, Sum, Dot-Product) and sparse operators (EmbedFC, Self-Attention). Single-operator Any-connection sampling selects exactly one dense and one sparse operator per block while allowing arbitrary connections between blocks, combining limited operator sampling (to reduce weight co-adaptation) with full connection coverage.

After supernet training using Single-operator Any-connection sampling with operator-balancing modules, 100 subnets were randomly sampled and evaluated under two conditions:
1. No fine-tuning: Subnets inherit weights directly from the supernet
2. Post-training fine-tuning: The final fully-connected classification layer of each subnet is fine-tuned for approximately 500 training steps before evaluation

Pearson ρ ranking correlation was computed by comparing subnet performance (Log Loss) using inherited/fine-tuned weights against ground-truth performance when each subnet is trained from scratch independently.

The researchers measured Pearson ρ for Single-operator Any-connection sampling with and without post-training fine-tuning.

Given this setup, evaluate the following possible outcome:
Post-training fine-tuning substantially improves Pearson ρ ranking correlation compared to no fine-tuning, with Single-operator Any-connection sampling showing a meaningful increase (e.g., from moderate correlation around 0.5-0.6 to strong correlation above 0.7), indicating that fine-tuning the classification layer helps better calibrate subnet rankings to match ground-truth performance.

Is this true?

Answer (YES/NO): NO